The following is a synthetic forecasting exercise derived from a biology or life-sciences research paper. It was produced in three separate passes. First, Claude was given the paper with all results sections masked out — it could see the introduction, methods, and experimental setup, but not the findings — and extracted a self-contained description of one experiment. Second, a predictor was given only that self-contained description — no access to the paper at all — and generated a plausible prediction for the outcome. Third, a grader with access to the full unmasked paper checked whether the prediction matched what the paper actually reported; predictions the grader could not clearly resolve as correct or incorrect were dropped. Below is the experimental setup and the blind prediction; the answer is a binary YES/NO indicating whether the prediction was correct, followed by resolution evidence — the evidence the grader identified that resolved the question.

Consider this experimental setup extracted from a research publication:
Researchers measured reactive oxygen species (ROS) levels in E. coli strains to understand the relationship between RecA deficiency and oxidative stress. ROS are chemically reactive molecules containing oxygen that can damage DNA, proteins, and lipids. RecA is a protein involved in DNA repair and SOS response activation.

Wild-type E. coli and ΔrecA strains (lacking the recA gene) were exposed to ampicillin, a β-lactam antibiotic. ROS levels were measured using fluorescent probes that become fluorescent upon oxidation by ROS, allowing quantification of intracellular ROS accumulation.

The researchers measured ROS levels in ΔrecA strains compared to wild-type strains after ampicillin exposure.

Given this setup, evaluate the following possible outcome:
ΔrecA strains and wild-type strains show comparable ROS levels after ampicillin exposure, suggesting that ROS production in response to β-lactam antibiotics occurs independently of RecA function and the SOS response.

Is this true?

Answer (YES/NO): NO